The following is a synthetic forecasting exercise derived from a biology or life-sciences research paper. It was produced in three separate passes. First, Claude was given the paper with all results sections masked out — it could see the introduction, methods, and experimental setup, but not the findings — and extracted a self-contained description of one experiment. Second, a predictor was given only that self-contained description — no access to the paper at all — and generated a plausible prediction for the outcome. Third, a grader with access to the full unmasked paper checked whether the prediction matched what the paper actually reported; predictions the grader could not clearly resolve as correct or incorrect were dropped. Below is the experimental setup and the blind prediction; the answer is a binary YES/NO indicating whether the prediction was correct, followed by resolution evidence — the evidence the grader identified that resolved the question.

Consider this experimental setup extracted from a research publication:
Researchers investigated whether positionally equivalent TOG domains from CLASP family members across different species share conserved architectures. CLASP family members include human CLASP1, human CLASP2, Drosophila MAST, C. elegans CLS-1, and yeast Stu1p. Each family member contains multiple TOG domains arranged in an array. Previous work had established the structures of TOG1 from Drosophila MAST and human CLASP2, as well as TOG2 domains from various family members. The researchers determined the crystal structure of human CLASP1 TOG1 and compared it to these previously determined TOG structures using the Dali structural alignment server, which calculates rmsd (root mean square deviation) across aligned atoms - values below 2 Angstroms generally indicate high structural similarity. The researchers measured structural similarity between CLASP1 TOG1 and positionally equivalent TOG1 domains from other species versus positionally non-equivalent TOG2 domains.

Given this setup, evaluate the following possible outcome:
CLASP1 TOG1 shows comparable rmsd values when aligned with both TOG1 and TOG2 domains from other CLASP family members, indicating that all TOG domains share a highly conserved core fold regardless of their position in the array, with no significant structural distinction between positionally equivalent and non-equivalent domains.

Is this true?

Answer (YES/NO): NO